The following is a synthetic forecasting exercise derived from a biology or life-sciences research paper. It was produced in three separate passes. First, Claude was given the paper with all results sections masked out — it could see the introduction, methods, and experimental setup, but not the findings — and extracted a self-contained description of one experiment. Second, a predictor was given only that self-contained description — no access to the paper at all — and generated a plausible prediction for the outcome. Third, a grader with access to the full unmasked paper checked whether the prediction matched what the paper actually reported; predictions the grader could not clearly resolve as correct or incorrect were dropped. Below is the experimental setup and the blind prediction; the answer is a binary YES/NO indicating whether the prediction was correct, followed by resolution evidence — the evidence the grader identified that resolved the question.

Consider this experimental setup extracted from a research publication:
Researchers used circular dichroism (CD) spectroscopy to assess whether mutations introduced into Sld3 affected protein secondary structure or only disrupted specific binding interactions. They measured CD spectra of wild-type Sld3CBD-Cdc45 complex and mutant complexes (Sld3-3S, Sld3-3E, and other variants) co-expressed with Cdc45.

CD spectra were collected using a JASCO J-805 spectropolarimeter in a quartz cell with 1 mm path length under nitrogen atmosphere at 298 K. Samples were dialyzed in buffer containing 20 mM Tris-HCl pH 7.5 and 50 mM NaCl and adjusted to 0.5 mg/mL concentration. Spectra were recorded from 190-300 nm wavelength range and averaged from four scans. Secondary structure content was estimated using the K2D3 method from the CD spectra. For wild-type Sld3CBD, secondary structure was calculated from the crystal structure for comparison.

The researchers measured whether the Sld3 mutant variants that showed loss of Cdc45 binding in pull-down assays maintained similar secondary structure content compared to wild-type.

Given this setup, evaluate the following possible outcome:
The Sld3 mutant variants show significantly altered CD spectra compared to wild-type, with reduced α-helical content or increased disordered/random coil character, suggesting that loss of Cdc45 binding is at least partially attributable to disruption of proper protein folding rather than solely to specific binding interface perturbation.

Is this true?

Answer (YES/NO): NO